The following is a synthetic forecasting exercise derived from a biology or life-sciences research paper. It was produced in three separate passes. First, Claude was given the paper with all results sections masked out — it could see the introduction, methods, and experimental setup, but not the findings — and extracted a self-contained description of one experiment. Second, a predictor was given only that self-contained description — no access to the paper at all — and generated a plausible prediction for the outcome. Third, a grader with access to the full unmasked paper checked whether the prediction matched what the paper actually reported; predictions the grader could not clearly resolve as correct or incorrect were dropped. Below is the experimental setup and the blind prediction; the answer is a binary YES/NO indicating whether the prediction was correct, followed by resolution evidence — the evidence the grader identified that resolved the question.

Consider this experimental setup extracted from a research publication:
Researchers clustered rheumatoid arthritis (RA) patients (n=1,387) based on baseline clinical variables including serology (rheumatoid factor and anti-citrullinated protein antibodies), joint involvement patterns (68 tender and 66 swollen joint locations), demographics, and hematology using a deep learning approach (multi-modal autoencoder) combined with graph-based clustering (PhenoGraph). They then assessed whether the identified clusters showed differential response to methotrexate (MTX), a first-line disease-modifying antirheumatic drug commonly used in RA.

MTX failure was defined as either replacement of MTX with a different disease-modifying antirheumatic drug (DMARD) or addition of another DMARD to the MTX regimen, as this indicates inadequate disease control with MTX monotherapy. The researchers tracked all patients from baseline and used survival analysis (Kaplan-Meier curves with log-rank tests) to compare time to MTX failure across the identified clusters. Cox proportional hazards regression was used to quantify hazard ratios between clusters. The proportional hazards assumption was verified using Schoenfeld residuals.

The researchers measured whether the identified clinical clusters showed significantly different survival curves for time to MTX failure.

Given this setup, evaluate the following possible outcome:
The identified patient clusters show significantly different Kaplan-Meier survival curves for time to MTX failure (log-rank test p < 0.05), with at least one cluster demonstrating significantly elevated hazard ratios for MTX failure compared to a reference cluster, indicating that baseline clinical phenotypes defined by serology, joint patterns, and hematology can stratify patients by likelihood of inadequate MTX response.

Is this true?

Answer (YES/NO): YES